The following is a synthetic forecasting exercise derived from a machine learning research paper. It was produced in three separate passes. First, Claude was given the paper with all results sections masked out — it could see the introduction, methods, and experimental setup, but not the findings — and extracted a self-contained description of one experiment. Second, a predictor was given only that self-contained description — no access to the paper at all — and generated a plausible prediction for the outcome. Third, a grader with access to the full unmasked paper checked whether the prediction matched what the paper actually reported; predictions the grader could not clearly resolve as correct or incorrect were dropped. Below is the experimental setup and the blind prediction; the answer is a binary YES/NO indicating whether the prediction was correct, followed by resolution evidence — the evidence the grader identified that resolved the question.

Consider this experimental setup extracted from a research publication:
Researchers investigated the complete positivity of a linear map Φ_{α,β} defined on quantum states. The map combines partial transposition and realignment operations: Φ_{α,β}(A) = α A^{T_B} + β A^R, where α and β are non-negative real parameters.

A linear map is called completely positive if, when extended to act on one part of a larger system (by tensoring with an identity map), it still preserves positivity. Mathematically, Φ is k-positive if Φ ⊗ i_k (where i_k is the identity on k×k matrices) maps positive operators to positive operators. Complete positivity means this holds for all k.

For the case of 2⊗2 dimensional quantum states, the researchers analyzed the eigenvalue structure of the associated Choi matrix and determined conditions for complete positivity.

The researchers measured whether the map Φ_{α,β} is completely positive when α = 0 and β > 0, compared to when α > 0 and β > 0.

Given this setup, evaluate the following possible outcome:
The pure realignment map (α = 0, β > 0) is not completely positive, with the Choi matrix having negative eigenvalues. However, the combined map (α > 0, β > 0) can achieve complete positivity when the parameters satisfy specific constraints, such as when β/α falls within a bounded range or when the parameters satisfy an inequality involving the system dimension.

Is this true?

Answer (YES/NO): NO